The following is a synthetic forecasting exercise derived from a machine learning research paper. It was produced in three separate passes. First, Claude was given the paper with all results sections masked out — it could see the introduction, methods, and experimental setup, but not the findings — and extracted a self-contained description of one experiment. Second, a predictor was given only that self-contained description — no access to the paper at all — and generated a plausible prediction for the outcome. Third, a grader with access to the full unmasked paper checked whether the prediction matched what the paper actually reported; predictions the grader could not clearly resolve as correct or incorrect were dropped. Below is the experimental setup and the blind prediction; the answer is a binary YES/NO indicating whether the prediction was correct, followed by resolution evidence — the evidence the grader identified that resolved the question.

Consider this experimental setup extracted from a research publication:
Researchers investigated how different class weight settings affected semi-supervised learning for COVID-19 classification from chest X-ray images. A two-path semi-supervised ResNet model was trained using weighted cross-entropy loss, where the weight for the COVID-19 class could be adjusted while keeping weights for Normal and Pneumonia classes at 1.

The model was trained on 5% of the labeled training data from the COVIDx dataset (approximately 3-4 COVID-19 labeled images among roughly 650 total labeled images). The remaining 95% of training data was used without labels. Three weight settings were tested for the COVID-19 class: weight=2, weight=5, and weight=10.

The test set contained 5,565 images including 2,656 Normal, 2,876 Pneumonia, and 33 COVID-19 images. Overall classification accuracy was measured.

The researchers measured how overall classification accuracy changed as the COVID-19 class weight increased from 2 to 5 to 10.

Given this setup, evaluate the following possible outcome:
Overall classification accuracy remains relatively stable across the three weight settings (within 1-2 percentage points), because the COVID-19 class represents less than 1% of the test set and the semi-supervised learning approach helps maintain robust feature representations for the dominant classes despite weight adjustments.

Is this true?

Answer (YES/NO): NO